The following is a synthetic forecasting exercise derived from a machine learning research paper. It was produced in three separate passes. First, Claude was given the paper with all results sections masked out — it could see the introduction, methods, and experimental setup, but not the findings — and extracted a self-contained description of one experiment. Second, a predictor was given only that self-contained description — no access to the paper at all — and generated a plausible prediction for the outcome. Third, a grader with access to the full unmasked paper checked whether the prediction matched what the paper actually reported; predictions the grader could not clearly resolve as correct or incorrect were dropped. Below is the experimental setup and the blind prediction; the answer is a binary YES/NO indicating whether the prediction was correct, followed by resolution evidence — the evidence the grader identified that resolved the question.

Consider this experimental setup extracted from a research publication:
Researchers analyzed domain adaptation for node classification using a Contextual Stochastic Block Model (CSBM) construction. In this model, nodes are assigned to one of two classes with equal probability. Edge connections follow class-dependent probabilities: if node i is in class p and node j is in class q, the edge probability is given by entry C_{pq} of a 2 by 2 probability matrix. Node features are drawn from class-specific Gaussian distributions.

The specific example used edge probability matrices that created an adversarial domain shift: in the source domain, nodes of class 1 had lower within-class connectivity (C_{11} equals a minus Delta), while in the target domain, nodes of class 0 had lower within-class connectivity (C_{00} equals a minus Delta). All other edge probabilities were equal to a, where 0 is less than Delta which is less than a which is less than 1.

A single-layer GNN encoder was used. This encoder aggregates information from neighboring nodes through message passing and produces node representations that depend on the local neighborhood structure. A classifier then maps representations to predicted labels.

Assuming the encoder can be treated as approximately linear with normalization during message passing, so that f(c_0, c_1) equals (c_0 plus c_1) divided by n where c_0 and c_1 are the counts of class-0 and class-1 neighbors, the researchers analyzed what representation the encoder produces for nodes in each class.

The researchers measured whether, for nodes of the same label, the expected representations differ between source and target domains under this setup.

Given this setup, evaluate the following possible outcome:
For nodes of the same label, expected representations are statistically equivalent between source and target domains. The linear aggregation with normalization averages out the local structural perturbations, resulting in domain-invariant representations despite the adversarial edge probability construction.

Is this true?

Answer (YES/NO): NO